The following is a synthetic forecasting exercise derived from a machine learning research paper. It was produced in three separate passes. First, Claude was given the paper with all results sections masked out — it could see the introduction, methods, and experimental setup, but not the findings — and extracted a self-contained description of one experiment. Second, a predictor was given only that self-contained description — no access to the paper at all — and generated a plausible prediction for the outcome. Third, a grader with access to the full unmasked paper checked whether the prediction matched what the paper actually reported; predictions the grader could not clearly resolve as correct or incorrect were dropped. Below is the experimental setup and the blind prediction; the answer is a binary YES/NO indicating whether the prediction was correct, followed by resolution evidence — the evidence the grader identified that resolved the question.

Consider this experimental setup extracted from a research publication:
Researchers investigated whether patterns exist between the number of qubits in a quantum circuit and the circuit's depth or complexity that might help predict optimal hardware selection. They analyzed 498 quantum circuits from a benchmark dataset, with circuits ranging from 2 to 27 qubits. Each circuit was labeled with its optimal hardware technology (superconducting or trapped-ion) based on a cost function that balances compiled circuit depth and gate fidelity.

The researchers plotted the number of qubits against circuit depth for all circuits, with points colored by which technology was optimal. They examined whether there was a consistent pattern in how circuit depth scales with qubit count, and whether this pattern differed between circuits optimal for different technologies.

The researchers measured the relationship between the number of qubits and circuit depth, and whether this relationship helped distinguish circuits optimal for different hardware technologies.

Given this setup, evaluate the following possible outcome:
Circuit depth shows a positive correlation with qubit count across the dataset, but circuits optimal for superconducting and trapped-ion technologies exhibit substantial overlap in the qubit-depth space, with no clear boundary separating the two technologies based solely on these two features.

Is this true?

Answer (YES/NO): YES